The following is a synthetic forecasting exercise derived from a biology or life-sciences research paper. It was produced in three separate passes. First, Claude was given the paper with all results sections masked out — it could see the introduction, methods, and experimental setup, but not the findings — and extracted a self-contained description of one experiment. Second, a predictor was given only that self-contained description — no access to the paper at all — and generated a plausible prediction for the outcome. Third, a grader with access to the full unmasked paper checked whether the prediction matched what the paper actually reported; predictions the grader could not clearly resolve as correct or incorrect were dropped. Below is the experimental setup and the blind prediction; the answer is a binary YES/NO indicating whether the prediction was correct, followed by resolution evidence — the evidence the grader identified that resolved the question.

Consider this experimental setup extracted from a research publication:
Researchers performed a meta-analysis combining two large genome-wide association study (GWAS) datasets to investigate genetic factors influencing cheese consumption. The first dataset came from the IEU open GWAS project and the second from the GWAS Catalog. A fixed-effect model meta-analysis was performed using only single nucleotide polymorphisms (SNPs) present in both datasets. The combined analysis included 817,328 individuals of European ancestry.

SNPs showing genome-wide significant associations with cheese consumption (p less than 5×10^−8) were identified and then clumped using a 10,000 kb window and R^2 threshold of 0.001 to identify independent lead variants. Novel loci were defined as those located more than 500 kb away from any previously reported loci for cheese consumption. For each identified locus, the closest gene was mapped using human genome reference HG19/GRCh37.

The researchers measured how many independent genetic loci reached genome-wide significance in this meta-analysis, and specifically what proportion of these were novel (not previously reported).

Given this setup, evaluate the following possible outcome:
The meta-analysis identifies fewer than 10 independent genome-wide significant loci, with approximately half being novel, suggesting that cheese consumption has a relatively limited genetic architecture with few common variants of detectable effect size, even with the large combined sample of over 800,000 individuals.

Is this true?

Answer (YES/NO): NO